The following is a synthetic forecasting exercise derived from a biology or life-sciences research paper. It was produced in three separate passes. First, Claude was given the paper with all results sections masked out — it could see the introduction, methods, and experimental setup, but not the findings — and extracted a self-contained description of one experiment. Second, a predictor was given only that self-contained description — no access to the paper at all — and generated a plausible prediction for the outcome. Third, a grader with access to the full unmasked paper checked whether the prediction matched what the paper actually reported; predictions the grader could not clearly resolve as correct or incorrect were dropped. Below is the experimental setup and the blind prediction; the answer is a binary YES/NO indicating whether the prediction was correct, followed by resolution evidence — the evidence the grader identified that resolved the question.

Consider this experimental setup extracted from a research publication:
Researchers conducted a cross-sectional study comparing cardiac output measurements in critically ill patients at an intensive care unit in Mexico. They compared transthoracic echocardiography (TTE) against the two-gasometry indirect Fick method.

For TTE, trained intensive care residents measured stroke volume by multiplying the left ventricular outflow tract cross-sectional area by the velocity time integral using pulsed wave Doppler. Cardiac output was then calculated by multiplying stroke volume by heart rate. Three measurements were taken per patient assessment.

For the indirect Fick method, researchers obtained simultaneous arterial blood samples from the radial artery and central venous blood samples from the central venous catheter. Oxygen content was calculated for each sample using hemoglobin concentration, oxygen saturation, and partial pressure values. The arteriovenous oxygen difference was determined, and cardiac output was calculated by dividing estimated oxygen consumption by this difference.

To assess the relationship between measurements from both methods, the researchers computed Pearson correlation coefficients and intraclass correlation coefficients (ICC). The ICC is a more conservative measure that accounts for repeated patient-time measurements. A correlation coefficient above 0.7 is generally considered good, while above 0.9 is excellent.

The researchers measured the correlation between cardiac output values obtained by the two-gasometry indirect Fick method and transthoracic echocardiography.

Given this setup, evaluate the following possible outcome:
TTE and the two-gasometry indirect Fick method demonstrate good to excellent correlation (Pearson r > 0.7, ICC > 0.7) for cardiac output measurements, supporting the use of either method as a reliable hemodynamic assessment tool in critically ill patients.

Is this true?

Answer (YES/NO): NO